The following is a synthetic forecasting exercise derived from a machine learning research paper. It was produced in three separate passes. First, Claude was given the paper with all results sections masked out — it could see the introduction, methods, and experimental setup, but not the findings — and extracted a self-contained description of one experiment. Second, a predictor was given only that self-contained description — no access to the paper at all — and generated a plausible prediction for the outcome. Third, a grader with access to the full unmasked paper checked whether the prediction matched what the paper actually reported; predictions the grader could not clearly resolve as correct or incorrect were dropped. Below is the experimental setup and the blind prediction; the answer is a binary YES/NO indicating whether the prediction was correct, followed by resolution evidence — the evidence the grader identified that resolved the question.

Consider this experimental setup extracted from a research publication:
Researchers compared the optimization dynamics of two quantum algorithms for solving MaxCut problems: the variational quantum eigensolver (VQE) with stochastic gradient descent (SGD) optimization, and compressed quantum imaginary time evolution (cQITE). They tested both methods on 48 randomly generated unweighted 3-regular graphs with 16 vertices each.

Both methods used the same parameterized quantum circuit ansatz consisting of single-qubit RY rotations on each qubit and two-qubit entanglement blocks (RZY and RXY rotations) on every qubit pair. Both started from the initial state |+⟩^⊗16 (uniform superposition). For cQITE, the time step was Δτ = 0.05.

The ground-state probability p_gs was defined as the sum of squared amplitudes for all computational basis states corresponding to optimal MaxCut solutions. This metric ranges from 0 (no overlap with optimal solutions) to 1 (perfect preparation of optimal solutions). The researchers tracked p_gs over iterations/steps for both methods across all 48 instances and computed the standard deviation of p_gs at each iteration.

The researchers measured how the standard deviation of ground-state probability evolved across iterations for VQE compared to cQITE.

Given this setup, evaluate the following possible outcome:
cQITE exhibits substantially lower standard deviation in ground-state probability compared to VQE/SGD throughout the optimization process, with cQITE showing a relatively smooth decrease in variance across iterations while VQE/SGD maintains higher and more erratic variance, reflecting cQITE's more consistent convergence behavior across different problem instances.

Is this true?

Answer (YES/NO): NO